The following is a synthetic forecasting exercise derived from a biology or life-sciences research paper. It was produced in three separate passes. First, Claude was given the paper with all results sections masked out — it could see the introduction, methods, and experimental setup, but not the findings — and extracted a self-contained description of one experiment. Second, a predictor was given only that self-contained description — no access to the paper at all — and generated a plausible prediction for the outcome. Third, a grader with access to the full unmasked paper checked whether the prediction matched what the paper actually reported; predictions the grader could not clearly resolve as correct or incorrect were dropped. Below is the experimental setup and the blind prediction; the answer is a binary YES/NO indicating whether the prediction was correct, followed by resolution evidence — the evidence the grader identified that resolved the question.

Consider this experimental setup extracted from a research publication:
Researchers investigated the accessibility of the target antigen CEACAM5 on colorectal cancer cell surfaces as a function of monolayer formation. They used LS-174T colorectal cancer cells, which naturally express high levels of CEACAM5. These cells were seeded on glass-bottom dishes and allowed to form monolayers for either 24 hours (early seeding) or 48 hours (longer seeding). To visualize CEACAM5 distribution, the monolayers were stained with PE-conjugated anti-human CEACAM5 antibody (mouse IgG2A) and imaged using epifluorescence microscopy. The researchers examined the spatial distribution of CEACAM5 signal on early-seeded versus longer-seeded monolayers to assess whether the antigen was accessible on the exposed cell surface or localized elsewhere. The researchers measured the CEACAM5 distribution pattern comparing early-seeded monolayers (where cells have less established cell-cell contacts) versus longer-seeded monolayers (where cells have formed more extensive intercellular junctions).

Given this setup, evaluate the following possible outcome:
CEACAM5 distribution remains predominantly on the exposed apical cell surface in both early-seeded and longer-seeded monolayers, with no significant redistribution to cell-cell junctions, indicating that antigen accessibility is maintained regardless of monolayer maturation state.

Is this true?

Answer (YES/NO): NO